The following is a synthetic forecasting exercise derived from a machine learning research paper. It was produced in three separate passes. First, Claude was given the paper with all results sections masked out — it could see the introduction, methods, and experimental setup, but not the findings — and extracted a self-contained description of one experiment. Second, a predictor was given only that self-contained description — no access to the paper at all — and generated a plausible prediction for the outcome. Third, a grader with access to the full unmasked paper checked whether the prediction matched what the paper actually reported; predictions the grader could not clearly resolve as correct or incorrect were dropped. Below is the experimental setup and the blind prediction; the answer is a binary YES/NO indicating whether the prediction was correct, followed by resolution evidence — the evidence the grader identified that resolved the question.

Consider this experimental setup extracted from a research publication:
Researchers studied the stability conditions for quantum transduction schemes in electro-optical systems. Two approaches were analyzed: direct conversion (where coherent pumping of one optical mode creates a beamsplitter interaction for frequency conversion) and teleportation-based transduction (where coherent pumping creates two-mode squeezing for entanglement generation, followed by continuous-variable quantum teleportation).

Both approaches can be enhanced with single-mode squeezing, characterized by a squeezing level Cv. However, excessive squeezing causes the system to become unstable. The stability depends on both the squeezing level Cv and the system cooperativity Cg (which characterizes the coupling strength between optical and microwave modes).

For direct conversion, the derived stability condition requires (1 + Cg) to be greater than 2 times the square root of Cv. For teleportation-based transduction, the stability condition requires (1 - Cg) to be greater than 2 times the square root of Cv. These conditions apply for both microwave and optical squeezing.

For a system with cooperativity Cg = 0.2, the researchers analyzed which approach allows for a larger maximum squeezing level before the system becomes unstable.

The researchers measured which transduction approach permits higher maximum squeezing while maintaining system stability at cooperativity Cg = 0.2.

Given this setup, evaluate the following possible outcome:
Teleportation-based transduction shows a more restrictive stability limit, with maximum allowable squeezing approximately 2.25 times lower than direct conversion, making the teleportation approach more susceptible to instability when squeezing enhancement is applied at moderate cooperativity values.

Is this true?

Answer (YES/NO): YES